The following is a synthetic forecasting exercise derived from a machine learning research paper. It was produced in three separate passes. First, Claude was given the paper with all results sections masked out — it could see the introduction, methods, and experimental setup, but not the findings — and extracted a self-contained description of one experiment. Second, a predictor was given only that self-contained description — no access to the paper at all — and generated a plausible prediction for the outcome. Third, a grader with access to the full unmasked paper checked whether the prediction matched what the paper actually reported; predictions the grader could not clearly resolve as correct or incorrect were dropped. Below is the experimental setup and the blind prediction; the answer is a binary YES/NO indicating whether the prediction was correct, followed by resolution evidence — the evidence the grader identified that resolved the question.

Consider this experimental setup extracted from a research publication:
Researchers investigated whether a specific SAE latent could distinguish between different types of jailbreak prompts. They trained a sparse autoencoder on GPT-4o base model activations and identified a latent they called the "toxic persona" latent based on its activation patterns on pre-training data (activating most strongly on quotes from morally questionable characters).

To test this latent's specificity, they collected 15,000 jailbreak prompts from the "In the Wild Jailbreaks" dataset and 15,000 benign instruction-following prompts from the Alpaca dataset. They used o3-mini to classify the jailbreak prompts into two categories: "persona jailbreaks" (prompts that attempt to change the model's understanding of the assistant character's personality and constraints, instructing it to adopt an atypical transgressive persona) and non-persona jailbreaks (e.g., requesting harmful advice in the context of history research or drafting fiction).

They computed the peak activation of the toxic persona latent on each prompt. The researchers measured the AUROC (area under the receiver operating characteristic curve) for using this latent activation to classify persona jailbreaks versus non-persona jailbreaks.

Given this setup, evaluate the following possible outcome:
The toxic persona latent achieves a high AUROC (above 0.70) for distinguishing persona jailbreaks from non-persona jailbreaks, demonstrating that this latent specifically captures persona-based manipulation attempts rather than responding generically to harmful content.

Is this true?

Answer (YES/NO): YES